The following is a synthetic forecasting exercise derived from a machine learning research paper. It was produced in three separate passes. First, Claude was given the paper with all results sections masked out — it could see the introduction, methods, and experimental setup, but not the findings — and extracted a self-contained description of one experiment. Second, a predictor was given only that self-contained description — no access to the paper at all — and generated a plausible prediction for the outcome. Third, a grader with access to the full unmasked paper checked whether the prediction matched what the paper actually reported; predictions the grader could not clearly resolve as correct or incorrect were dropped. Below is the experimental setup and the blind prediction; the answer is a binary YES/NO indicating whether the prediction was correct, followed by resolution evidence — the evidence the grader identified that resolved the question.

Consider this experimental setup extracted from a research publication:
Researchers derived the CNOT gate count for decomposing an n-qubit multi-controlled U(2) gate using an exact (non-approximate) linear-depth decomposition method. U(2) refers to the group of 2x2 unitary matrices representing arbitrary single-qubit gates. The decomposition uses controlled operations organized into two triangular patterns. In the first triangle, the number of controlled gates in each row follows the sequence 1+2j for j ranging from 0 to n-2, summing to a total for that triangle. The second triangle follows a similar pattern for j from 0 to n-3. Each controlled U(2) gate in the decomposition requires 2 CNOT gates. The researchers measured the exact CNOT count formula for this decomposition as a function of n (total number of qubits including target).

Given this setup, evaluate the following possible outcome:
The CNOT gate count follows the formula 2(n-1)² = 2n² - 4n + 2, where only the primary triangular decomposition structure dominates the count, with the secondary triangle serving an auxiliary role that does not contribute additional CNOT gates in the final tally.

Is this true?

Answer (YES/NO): NO